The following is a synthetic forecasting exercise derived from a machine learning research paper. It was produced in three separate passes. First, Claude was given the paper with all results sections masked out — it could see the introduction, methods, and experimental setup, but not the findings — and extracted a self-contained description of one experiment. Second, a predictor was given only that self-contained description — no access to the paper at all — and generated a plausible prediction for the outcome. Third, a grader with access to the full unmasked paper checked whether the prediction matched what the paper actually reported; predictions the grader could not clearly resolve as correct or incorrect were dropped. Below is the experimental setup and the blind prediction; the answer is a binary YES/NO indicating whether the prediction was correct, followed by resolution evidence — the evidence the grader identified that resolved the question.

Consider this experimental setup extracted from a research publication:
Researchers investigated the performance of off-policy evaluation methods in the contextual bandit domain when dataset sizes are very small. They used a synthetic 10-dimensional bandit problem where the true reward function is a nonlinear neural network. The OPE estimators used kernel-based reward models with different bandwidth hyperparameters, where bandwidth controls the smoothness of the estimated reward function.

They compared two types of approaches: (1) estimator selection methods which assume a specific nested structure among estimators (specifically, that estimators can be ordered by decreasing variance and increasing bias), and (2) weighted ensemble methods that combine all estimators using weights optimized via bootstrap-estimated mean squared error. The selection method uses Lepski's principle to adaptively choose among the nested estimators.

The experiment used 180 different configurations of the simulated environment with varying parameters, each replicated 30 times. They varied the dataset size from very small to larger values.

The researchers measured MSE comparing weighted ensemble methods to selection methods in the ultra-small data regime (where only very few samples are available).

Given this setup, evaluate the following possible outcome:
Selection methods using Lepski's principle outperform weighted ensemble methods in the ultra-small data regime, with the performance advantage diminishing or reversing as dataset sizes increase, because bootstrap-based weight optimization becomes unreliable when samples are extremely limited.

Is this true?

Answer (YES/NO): YES